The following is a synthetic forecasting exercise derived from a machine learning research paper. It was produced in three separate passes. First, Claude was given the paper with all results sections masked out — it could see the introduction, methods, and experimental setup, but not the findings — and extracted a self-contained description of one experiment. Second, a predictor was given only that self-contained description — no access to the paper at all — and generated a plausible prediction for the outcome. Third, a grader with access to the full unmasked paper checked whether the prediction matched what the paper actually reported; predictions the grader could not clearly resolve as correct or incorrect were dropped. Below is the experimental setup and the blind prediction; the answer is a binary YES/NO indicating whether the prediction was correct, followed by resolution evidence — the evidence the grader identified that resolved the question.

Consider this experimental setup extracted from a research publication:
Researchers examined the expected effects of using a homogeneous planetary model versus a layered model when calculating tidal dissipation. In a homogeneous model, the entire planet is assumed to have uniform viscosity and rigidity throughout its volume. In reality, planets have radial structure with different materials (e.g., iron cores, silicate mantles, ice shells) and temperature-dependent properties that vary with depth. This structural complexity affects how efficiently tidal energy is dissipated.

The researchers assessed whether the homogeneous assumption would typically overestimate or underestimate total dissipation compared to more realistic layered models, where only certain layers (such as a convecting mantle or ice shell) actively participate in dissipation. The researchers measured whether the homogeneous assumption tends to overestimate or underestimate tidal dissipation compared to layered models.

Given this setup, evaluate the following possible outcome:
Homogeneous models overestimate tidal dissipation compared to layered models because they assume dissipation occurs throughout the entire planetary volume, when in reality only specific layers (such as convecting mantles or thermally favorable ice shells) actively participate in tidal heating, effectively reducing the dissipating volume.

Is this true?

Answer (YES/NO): YES